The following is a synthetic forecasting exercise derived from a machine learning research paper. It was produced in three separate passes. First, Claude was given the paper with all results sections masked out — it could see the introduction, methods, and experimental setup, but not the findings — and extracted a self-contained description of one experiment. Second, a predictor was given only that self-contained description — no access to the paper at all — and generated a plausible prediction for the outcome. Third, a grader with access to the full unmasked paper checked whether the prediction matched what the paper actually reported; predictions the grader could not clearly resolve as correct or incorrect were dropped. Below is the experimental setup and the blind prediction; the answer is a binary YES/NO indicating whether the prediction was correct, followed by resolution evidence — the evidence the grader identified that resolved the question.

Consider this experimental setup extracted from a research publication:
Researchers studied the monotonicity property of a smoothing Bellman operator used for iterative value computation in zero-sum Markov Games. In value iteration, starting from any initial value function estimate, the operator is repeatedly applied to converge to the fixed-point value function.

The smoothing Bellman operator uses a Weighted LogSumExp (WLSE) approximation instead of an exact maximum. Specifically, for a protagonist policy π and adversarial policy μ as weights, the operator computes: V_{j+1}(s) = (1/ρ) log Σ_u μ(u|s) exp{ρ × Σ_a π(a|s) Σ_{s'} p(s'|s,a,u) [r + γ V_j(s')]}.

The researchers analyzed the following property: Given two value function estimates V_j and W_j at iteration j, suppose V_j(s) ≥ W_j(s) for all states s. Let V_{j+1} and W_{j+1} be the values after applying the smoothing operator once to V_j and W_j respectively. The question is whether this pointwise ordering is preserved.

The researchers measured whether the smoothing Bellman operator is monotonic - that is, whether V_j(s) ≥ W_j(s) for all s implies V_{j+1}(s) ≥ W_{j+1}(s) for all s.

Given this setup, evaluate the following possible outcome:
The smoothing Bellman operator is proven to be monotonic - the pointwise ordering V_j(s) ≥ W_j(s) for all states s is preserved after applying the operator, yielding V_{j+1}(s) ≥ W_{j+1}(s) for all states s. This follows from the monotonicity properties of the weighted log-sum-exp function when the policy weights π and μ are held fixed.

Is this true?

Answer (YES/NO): YES